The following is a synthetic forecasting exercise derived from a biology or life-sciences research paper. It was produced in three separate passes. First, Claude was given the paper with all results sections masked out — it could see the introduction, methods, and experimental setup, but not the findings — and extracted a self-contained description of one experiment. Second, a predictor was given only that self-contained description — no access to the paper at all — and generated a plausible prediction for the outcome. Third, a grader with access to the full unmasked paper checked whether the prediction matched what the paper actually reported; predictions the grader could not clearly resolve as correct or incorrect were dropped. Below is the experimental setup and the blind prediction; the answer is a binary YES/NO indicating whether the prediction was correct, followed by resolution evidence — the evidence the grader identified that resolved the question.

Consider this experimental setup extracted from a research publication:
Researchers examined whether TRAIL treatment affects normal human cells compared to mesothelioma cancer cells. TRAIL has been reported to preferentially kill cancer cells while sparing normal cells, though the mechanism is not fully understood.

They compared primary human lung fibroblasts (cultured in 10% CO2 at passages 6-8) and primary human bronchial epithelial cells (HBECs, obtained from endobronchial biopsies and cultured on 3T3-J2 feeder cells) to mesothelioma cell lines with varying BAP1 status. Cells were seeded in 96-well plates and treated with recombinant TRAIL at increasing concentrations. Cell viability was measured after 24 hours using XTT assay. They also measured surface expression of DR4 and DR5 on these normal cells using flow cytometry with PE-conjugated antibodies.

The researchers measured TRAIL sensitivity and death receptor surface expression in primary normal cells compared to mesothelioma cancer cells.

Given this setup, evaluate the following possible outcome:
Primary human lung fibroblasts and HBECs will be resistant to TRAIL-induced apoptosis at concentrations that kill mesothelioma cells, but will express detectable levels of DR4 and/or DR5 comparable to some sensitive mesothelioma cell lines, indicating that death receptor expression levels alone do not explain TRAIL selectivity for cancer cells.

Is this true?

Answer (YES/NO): NO